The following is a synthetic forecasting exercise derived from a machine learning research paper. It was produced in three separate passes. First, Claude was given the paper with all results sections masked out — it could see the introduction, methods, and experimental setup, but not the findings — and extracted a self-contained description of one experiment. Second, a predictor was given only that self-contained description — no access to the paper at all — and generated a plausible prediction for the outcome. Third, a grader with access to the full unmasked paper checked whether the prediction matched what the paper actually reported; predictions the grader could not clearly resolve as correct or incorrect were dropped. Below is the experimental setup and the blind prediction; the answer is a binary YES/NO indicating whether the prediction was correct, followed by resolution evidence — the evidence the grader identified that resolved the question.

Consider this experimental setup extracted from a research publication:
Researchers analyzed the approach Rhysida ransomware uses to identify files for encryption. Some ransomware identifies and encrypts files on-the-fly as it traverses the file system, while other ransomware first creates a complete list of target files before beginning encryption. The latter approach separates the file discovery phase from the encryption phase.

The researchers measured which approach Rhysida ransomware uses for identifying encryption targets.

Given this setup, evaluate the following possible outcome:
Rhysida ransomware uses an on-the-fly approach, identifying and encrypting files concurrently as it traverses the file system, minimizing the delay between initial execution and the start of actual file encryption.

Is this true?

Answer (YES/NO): NO